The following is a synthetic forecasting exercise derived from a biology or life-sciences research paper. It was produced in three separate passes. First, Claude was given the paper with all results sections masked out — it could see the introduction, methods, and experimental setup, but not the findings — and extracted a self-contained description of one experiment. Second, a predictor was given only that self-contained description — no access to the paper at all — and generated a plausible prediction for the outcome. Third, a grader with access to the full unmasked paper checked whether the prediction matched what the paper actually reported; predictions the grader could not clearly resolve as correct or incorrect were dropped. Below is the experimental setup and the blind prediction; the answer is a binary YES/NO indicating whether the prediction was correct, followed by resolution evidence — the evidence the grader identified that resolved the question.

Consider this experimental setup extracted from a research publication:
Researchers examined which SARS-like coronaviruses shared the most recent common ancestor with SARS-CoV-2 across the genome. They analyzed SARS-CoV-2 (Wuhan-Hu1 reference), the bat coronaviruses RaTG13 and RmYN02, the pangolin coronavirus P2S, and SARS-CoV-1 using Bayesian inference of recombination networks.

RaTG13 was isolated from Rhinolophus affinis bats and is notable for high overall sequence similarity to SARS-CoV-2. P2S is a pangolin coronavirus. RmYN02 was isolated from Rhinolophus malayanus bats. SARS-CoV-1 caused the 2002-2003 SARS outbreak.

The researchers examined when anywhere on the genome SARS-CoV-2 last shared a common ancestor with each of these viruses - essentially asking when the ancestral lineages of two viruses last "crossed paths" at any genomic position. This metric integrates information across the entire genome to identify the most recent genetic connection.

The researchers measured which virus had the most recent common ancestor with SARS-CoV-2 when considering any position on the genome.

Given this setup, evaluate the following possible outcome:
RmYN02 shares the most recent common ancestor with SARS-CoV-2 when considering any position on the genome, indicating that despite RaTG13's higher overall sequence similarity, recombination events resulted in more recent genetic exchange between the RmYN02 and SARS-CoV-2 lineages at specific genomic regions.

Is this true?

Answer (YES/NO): YES